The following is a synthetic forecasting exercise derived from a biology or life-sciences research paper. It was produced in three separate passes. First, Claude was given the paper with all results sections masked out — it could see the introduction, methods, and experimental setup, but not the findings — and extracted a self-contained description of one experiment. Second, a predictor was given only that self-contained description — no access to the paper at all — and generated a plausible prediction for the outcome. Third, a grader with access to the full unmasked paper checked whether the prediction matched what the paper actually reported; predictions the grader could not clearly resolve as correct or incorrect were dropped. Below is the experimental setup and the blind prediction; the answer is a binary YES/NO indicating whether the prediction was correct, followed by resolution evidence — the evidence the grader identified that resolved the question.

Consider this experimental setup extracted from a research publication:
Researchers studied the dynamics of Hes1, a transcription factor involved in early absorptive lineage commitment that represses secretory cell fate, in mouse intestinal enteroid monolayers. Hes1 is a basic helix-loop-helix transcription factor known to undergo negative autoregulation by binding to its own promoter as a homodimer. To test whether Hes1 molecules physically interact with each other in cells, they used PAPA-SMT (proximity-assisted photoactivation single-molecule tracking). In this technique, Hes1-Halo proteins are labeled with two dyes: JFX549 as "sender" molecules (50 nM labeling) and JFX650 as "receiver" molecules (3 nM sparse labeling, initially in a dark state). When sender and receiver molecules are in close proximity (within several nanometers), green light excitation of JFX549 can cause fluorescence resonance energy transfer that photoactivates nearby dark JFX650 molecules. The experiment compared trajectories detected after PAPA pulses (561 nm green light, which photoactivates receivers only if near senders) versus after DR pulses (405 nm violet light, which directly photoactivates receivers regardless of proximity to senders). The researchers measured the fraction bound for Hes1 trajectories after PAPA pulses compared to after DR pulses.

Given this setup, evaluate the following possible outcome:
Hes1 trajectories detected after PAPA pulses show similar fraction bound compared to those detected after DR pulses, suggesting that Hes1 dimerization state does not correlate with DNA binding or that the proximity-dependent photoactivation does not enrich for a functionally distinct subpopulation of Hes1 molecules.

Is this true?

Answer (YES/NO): NO